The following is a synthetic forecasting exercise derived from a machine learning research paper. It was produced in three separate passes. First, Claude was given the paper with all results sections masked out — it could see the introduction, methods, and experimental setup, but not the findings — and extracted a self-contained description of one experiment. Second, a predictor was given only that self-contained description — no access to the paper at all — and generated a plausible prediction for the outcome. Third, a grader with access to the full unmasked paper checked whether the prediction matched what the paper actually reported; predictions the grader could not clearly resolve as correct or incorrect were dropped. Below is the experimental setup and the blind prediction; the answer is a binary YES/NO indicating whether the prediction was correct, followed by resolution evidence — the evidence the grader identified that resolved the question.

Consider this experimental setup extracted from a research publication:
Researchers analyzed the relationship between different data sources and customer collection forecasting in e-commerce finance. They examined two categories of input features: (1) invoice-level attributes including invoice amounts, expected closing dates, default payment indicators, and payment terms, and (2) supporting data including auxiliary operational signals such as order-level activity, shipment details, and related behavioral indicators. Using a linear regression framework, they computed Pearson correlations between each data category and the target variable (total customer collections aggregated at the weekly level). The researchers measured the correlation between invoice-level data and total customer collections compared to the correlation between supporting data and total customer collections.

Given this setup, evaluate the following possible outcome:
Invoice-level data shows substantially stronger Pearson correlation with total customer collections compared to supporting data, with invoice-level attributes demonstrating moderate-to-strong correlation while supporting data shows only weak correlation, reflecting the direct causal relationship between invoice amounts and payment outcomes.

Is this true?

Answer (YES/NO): NO